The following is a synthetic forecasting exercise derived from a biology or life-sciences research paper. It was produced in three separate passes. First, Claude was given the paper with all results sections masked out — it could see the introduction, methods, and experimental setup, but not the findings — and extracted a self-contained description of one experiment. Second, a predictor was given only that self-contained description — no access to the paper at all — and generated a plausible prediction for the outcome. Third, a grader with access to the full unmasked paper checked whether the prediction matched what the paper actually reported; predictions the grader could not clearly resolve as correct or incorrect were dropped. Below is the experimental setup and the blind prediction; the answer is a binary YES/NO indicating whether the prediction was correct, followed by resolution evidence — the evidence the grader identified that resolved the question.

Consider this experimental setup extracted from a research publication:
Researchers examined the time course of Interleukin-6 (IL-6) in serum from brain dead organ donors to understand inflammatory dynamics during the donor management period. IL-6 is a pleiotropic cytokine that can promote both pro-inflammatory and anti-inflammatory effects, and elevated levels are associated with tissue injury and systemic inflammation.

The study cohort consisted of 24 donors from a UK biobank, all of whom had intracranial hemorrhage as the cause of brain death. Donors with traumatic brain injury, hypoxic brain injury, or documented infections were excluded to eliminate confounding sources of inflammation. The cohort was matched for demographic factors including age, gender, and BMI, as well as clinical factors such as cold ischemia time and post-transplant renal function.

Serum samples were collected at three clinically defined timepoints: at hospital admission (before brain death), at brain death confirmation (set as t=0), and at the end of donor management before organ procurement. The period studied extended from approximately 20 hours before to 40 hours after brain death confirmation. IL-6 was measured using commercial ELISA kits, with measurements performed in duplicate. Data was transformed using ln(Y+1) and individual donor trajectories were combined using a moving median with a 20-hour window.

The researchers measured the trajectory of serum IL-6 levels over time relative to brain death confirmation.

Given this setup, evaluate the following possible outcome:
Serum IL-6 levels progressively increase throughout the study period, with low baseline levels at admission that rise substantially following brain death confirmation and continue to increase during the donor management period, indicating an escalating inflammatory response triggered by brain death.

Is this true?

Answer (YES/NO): NO